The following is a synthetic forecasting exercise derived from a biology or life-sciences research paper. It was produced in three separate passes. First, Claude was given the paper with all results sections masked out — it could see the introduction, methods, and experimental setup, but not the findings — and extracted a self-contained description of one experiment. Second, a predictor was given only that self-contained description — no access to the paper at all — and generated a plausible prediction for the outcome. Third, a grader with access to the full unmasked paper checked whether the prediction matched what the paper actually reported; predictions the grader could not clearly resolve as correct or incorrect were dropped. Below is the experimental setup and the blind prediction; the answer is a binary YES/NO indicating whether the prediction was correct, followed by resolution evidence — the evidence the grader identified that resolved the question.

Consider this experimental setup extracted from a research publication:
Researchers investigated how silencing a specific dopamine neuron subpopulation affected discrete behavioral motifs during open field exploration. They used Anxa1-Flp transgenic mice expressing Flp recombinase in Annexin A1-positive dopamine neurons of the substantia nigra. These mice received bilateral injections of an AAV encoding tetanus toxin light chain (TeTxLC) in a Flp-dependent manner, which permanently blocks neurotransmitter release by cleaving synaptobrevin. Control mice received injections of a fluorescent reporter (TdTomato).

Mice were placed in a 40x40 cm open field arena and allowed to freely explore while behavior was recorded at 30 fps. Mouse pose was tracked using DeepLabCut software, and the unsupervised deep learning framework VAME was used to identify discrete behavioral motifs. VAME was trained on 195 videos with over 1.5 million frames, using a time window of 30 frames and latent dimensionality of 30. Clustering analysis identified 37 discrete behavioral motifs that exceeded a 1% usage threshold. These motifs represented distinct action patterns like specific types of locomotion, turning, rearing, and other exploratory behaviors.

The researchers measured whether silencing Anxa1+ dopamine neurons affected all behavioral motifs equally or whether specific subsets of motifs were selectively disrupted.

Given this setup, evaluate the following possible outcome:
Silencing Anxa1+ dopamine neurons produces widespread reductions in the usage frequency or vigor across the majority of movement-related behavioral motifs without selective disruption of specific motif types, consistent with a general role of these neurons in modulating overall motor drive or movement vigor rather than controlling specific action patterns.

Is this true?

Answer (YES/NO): NO